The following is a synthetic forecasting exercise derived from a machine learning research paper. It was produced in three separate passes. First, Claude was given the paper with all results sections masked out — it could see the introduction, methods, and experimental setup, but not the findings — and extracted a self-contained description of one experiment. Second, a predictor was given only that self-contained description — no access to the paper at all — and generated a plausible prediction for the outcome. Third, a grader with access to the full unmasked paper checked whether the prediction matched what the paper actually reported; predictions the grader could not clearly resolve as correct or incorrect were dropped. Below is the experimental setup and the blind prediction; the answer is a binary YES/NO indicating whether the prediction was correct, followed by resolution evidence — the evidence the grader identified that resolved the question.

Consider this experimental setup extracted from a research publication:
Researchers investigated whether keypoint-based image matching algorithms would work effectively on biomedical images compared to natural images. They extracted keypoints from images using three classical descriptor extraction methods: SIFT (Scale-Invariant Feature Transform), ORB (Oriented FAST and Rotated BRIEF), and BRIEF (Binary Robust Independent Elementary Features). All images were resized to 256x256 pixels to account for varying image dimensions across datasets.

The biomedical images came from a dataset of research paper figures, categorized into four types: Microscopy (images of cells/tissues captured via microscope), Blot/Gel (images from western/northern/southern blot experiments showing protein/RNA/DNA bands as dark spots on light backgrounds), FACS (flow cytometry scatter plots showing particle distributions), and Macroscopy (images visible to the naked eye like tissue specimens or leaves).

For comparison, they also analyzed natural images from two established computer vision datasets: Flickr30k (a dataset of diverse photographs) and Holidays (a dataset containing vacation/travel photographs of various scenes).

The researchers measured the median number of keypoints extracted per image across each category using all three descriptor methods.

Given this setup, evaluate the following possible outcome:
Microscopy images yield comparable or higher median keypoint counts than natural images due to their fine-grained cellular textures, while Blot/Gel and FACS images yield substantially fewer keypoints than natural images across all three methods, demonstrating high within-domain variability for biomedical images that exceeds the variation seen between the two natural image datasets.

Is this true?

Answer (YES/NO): NO